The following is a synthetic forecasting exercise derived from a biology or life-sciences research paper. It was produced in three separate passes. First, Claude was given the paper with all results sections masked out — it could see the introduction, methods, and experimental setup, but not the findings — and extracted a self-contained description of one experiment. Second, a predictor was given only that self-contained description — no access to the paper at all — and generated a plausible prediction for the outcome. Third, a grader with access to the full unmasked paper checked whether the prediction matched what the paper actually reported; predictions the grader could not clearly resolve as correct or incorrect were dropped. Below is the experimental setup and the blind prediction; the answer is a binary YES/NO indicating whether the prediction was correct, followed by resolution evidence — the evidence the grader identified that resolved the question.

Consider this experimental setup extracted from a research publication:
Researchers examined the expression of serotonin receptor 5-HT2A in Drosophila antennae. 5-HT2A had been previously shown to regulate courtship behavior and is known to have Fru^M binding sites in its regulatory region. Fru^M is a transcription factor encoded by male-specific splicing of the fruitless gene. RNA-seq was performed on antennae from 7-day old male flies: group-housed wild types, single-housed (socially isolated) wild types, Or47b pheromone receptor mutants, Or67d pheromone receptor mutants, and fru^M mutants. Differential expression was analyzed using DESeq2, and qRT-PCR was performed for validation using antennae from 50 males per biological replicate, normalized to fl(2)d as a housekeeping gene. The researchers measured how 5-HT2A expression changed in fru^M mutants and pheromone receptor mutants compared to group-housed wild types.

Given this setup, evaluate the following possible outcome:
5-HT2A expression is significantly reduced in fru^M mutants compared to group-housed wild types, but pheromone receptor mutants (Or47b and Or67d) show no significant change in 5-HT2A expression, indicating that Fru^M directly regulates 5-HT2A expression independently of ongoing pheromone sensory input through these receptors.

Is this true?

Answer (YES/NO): NO